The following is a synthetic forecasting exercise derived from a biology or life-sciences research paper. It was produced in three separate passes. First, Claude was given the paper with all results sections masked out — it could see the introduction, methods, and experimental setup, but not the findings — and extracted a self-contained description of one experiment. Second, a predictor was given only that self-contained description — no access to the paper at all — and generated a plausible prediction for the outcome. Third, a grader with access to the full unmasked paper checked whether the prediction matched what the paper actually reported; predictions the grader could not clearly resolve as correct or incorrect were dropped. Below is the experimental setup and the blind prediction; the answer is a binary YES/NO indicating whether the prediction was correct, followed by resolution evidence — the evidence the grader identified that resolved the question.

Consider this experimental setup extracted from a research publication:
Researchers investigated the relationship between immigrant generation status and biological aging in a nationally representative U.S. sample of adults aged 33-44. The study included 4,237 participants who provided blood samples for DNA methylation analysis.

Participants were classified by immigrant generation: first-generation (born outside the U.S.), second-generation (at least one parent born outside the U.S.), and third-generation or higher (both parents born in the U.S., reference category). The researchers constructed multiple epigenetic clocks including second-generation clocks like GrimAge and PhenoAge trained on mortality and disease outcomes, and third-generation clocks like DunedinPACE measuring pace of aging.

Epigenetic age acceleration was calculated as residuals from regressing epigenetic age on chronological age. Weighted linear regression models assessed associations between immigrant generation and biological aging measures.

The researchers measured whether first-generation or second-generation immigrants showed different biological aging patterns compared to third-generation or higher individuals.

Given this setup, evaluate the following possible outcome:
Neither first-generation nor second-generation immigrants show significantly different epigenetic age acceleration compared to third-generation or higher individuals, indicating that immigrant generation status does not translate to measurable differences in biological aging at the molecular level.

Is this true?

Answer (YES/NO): NO